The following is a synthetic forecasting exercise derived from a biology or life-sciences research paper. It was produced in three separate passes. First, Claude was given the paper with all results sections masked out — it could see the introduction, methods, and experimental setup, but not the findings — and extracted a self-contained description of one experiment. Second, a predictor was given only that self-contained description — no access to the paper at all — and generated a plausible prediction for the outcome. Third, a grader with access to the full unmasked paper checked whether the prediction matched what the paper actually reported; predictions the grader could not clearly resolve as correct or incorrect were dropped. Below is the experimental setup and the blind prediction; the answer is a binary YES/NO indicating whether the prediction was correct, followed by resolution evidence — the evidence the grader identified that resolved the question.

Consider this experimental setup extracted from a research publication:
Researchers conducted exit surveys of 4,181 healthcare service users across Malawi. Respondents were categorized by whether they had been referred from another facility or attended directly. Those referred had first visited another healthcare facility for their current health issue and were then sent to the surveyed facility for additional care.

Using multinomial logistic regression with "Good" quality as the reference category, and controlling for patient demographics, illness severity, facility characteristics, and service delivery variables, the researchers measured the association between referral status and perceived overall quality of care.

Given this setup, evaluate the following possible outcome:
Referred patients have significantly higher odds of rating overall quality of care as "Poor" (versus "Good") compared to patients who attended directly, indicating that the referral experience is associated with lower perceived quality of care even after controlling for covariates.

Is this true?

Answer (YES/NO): YES